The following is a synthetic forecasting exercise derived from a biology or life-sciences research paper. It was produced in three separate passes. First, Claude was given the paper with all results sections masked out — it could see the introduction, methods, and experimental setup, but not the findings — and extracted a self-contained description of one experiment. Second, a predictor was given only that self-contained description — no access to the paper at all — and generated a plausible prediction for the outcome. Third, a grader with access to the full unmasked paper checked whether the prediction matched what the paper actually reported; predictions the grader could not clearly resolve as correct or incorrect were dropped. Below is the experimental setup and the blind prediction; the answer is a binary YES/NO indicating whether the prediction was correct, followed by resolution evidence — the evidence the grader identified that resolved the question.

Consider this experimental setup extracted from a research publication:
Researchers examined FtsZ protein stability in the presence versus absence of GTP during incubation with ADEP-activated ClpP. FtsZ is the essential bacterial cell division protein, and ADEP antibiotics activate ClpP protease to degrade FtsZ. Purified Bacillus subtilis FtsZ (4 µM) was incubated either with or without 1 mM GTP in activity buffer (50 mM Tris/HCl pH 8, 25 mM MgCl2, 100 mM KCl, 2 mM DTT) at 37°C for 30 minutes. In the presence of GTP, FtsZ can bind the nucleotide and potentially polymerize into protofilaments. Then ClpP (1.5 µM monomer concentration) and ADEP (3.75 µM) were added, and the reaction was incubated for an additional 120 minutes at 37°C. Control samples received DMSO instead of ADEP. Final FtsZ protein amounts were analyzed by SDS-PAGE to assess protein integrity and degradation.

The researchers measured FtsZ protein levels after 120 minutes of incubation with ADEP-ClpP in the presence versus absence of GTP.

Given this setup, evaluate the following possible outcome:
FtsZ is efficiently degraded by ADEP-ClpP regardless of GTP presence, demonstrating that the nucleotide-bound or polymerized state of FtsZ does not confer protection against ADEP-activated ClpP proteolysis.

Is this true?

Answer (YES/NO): NO